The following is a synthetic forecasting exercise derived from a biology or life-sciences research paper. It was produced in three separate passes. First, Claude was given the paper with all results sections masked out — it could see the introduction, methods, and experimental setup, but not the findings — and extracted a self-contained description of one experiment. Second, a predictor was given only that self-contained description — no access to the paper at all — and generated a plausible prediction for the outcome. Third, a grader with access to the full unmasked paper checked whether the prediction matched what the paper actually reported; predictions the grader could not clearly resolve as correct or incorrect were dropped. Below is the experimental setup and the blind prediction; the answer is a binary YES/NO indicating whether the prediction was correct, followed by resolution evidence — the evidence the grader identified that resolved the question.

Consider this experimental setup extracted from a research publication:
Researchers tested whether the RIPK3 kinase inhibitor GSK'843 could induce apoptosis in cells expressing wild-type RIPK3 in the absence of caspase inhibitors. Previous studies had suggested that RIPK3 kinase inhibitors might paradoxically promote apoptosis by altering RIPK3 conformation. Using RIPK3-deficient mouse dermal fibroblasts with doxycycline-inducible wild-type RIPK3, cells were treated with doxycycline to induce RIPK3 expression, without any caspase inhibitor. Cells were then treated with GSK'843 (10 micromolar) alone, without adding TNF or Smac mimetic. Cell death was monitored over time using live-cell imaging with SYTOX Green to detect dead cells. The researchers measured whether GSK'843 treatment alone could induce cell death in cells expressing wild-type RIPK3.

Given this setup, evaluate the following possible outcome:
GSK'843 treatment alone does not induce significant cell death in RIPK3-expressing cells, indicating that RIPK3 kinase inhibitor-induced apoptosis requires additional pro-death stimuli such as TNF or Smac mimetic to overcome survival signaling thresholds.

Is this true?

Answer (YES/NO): NO